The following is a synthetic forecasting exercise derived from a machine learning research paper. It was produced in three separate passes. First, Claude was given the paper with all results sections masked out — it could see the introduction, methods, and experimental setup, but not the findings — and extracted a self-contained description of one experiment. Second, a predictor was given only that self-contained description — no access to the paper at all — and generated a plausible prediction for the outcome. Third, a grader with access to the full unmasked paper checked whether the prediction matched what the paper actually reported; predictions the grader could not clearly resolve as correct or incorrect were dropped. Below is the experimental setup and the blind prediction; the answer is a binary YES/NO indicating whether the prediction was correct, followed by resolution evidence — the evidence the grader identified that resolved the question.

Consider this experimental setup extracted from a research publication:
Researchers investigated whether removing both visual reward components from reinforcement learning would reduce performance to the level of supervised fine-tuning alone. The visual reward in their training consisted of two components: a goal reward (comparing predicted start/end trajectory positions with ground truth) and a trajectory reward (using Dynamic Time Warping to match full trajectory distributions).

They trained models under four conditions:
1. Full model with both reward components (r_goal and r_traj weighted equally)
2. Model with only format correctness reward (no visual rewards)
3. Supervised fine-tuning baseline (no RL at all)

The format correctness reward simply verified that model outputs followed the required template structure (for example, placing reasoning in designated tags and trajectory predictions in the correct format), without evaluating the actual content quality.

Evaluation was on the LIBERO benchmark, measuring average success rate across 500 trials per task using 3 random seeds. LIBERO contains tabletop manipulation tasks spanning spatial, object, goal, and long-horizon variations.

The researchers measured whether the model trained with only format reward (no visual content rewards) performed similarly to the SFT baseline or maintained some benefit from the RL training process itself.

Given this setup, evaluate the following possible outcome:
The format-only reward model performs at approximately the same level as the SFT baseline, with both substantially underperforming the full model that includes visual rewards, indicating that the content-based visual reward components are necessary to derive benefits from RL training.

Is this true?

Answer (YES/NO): NO